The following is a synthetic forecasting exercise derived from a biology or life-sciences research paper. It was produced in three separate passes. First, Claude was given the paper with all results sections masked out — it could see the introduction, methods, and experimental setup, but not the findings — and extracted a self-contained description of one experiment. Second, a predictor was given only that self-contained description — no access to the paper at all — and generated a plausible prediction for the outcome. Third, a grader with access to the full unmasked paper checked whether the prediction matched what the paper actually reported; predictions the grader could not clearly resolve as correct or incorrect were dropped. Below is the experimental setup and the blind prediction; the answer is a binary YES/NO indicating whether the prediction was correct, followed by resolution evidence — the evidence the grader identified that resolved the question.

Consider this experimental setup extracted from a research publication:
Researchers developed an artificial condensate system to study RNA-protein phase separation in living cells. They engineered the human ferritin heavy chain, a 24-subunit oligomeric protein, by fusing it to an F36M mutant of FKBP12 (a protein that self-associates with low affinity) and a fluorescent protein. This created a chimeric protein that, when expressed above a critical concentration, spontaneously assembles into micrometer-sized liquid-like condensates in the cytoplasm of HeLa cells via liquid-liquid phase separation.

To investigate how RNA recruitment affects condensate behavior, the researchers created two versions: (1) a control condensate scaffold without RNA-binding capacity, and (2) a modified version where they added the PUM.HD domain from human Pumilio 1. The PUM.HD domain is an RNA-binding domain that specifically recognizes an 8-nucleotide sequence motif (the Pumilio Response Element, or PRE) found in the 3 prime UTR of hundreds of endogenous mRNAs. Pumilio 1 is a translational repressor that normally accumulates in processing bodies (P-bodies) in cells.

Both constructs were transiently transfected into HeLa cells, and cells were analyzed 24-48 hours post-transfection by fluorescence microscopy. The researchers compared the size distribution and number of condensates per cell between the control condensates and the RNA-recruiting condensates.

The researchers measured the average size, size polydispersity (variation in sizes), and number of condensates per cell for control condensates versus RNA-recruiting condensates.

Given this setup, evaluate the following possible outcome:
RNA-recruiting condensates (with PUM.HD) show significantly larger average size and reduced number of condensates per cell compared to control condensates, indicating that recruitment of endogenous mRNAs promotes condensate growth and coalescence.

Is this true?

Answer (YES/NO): NO